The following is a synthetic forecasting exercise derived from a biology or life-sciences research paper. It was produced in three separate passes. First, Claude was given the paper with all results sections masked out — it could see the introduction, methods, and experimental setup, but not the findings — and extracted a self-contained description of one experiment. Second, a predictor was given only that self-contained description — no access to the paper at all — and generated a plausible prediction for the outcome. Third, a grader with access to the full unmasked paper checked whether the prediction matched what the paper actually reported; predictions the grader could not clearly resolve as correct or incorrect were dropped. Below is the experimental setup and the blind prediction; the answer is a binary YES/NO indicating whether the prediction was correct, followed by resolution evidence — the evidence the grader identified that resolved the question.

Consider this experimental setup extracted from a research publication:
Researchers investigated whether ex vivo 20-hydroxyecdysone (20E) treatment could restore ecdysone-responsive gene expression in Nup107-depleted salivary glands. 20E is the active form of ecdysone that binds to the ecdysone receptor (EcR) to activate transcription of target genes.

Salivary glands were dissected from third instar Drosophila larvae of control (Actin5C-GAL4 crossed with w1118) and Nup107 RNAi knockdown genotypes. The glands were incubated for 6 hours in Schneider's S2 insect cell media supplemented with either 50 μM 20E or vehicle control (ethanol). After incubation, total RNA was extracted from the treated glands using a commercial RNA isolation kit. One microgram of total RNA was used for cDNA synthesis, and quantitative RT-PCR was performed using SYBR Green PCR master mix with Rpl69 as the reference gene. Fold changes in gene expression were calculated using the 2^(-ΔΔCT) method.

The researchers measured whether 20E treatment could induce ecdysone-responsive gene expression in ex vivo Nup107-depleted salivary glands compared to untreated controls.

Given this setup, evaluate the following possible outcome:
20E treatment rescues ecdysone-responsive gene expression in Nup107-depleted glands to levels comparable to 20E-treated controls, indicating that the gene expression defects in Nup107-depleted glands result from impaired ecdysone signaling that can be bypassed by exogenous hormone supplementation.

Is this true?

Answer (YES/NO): YES